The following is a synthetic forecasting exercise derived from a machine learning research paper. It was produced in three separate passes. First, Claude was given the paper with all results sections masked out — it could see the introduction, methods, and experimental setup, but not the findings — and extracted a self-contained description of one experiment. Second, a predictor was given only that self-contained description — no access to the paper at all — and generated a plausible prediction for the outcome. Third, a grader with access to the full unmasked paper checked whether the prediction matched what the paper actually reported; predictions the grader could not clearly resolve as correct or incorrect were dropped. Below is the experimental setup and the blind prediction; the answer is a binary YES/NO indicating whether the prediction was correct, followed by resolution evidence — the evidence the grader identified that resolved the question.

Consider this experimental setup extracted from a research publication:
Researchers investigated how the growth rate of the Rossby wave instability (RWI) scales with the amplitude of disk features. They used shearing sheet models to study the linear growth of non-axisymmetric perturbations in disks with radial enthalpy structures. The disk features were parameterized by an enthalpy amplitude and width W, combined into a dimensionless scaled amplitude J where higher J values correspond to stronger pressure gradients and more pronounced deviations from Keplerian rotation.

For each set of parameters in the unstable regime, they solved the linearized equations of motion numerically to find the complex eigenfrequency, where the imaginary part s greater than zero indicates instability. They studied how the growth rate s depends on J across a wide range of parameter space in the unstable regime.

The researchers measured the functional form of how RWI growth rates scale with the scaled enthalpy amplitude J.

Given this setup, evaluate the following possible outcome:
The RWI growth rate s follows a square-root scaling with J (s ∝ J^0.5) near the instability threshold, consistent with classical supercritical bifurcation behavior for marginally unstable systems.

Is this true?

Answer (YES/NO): NO